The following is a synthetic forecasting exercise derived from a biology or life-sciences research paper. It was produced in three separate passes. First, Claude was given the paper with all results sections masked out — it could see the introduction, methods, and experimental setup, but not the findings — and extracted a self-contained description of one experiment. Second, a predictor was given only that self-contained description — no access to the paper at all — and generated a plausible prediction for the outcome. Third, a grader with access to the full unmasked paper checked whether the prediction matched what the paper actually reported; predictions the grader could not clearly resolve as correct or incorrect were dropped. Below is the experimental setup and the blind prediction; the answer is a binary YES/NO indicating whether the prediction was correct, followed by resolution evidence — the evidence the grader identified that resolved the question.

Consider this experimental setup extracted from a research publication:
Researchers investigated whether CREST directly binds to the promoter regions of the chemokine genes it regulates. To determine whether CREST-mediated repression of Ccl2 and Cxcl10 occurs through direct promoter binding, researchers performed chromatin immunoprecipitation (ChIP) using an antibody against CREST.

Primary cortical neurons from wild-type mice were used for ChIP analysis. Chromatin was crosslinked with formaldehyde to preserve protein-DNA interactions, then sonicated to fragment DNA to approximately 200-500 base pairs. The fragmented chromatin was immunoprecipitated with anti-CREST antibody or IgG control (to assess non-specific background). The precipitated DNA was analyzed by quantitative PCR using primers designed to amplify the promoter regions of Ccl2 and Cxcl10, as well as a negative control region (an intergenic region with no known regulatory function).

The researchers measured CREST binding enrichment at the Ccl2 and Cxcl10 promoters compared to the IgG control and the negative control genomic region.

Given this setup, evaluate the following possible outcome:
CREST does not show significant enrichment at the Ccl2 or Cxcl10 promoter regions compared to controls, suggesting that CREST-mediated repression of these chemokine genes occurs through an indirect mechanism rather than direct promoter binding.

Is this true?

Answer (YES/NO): NO